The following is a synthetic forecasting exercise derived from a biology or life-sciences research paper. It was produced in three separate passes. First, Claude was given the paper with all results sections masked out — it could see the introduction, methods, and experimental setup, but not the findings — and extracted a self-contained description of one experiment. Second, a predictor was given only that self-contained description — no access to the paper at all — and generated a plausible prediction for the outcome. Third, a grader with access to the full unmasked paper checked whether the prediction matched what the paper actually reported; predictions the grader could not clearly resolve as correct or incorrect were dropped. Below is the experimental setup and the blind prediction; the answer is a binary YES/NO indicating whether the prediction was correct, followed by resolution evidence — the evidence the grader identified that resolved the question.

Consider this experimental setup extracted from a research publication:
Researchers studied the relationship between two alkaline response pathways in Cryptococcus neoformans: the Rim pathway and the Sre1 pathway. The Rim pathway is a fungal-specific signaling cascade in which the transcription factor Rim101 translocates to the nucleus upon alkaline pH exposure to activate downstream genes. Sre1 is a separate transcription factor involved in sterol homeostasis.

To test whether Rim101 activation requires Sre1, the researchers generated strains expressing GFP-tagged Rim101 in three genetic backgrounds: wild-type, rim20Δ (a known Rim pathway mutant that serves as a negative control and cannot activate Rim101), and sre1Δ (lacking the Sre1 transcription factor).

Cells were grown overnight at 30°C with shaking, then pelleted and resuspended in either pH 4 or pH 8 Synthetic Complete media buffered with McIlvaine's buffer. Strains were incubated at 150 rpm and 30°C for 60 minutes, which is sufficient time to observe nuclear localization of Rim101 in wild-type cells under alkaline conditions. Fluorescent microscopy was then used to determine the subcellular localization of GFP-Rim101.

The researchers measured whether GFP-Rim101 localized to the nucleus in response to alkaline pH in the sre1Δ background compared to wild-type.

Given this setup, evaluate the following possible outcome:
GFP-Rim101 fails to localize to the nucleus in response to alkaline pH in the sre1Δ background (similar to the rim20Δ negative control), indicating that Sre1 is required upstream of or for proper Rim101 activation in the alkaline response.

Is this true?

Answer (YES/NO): NO